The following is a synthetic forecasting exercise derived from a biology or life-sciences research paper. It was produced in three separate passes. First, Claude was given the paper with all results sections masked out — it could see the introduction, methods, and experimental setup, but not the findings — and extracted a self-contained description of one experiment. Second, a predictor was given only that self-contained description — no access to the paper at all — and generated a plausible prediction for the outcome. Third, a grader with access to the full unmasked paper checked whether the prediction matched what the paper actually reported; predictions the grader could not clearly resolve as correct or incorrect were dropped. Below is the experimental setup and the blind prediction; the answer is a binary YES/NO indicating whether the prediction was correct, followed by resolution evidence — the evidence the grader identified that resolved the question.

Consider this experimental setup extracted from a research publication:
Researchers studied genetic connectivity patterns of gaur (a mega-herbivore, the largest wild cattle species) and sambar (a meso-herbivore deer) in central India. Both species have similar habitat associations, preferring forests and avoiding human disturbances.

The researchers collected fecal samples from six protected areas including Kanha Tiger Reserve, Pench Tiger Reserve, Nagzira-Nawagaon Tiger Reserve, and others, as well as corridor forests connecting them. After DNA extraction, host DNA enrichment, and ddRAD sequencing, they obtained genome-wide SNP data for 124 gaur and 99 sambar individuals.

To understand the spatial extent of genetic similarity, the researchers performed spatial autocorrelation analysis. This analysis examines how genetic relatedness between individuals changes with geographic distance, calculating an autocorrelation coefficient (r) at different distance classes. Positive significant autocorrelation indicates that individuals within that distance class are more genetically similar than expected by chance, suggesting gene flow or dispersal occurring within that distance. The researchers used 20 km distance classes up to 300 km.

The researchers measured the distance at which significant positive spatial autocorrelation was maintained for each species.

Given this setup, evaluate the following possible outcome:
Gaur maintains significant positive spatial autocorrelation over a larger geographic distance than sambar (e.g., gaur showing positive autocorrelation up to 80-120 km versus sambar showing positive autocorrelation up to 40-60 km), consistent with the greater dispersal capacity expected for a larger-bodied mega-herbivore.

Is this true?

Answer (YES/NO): NO